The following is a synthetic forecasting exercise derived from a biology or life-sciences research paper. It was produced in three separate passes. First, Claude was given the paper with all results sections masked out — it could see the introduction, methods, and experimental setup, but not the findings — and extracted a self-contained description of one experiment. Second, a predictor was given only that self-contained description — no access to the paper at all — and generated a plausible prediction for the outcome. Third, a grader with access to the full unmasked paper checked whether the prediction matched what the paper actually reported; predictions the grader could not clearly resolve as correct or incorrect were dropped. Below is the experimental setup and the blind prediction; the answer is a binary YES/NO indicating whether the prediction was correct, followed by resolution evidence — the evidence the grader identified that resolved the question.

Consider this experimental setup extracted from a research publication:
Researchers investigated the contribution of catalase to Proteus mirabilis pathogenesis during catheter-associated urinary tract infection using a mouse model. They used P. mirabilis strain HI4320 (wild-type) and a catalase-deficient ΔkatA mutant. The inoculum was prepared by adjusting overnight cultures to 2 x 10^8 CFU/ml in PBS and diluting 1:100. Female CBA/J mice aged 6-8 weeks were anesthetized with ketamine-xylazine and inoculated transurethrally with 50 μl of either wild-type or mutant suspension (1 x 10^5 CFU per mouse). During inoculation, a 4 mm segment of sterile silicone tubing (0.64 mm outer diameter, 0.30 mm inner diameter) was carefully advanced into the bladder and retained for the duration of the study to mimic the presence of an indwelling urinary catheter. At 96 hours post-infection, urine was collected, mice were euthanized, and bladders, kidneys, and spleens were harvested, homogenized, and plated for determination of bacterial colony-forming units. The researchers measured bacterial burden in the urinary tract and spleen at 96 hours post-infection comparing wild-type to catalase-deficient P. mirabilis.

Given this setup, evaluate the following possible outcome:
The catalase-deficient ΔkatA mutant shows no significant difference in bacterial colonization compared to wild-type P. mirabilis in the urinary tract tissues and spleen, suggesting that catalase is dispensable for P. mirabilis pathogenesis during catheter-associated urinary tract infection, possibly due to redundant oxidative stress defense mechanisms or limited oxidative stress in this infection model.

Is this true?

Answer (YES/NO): NO